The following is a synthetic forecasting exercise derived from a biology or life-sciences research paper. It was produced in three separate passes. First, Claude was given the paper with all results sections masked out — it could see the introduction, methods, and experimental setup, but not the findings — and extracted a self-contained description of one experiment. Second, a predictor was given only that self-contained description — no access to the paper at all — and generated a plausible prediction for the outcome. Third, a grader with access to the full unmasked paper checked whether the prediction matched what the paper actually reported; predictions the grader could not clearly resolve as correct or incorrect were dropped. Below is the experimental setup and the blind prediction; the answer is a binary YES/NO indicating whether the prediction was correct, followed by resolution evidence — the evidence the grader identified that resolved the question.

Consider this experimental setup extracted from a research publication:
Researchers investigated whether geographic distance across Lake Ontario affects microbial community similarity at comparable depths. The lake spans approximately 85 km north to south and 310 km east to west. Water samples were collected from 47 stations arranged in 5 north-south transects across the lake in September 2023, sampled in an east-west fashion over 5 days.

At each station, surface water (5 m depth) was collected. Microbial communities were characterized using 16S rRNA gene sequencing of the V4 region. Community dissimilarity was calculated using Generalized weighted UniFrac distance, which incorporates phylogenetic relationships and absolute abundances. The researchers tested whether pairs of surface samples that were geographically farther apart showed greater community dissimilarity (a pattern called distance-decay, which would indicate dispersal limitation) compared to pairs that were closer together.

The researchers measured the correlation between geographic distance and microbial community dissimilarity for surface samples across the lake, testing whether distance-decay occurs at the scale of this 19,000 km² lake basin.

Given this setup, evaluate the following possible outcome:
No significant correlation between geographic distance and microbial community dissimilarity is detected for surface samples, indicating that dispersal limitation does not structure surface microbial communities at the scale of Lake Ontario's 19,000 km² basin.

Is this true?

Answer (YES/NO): YES